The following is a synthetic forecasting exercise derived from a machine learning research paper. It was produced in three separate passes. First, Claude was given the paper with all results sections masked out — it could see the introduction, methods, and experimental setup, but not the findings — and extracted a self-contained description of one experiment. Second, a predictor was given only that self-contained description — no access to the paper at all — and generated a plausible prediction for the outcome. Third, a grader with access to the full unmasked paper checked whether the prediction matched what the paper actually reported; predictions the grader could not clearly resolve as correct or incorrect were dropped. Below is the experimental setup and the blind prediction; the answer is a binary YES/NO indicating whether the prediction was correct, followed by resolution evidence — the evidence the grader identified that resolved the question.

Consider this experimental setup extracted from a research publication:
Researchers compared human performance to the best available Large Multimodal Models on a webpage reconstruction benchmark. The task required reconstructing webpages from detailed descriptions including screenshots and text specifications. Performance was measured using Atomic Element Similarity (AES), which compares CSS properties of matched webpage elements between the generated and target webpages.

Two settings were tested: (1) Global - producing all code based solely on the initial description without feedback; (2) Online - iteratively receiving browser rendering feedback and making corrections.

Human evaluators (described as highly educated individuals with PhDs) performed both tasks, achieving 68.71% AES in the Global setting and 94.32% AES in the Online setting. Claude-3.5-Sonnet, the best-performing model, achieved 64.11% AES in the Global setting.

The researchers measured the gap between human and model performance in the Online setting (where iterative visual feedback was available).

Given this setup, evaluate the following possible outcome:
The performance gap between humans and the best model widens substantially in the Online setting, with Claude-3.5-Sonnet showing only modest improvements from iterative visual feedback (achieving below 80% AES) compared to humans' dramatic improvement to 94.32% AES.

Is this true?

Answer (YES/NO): NO